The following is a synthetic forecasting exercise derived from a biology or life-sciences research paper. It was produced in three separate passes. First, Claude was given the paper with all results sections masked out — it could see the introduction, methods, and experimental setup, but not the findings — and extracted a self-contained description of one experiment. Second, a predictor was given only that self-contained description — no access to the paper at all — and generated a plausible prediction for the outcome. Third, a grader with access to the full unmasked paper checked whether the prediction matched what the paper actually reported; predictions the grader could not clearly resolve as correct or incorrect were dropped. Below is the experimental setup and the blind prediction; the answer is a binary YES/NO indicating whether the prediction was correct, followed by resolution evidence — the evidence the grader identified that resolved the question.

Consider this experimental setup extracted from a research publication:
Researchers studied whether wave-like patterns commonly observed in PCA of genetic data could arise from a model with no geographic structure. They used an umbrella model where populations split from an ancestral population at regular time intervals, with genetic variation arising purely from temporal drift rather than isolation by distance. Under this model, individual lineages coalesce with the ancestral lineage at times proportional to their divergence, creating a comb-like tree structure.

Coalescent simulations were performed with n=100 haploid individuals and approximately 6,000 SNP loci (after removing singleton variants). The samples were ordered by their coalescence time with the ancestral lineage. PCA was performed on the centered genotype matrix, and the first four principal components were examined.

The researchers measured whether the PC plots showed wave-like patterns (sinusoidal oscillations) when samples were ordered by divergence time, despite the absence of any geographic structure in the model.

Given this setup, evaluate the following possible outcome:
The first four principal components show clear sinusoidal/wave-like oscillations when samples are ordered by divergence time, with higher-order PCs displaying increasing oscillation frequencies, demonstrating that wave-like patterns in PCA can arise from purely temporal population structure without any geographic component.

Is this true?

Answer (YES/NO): YES